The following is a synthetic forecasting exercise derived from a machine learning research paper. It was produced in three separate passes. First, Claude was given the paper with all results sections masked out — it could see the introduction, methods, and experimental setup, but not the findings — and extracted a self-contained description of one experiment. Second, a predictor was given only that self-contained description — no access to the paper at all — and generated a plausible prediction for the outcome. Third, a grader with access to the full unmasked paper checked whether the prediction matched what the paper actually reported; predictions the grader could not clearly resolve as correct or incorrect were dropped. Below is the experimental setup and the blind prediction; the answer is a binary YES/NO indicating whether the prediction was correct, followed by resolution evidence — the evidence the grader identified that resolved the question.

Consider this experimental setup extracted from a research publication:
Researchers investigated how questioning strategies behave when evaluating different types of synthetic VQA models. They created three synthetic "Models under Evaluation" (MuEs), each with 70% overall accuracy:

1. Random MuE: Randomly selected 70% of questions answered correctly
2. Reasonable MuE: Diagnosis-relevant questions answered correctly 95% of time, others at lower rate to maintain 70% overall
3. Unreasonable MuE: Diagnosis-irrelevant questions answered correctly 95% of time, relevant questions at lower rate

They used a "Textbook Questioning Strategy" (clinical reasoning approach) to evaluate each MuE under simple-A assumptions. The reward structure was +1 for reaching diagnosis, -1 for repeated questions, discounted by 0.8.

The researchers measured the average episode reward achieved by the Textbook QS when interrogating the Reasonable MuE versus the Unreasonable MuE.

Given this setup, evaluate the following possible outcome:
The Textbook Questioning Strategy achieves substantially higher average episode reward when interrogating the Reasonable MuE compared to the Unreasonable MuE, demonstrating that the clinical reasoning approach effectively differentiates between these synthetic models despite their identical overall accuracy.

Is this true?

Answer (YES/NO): NO